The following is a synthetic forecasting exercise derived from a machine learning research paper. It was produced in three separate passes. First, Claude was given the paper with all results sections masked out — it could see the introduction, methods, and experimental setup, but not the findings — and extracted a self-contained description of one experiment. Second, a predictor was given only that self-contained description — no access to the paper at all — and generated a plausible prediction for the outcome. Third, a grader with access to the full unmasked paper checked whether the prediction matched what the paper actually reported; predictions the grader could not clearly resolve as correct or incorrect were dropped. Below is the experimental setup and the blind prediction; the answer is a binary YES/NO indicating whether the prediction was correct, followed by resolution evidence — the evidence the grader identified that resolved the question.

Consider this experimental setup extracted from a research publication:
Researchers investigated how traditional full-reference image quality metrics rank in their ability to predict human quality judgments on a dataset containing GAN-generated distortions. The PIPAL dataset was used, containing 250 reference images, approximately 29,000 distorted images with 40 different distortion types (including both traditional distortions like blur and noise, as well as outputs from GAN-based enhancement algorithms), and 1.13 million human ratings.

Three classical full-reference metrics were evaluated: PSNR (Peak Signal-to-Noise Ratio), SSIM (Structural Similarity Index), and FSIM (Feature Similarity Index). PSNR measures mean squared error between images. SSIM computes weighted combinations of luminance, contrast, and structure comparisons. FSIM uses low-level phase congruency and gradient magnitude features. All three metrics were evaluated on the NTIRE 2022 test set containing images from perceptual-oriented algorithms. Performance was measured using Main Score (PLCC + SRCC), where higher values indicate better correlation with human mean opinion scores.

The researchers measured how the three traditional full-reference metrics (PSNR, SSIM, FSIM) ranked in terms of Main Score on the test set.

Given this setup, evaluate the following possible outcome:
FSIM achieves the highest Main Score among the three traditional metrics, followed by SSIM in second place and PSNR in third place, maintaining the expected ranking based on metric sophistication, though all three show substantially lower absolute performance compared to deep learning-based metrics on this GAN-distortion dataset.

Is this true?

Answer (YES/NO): YES